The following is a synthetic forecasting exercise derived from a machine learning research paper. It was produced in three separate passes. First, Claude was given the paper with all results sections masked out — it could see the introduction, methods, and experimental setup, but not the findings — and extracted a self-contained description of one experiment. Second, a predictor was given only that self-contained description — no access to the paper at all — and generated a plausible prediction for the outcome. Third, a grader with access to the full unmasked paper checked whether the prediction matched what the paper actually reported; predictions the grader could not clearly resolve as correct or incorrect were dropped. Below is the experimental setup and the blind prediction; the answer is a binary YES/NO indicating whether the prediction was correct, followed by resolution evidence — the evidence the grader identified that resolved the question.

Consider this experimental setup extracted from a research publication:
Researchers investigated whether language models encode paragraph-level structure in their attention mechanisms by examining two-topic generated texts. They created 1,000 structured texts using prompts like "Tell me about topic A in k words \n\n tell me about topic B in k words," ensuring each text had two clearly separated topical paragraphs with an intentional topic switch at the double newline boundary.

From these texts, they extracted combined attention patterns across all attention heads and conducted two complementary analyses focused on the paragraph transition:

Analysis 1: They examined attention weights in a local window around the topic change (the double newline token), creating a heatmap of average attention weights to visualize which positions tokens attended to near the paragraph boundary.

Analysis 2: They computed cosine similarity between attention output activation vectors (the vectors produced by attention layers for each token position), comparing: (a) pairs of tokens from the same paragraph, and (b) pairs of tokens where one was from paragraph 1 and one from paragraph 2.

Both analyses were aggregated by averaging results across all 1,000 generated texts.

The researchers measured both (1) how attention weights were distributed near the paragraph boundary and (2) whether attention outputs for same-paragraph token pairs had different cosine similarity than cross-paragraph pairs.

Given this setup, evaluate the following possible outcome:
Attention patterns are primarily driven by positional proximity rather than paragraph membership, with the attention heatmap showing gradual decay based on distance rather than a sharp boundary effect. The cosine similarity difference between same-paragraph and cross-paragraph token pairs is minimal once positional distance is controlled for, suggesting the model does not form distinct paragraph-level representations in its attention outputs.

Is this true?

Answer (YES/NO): NO